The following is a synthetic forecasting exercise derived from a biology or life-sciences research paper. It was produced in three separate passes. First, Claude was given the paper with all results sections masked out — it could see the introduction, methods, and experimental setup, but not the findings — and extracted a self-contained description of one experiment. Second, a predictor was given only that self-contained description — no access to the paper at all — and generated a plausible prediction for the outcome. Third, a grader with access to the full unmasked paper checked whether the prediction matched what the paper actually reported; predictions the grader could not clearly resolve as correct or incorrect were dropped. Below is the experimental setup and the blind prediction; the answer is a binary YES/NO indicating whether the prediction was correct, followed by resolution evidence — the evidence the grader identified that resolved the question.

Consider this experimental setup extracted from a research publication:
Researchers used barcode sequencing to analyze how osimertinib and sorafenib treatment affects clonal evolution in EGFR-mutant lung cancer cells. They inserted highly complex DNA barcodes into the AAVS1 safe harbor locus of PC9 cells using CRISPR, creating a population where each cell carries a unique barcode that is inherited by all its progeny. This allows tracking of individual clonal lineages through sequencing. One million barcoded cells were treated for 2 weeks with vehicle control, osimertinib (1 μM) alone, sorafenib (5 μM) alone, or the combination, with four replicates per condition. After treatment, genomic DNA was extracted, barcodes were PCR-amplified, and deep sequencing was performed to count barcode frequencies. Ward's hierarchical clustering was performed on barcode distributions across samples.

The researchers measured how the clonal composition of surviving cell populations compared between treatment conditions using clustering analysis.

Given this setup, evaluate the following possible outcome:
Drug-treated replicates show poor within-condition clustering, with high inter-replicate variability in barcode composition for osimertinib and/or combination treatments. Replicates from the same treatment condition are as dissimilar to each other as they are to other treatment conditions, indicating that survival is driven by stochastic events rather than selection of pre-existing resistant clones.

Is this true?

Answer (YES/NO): NO